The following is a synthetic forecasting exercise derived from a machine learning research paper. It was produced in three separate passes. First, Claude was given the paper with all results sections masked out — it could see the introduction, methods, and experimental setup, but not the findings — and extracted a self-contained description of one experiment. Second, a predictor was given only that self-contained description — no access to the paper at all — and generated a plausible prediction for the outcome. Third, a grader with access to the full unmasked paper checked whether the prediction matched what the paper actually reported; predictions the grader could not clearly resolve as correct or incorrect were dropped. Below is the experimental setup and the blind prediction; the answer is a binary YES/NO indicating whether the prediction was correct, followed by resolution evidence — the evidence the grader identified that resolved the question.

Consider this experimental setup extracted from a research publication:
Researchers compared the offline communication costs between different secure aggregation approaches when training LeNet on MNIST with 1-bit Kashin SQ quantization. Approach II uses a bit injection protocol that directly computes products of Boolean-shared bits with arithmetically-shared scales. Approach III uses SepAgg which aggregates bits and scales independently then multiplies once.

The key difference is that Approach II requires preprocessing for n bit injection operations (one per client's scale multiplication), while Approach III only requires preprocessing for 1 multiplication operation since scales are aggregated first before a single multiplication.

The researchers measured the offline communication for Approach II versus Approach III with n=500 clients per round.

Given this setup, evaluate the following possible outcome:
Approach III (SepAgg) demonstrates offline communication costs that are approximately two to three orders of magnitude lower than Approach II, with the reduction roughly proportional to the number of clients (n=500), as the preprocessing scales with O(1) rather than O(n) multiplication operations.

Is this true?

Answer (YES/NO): NO